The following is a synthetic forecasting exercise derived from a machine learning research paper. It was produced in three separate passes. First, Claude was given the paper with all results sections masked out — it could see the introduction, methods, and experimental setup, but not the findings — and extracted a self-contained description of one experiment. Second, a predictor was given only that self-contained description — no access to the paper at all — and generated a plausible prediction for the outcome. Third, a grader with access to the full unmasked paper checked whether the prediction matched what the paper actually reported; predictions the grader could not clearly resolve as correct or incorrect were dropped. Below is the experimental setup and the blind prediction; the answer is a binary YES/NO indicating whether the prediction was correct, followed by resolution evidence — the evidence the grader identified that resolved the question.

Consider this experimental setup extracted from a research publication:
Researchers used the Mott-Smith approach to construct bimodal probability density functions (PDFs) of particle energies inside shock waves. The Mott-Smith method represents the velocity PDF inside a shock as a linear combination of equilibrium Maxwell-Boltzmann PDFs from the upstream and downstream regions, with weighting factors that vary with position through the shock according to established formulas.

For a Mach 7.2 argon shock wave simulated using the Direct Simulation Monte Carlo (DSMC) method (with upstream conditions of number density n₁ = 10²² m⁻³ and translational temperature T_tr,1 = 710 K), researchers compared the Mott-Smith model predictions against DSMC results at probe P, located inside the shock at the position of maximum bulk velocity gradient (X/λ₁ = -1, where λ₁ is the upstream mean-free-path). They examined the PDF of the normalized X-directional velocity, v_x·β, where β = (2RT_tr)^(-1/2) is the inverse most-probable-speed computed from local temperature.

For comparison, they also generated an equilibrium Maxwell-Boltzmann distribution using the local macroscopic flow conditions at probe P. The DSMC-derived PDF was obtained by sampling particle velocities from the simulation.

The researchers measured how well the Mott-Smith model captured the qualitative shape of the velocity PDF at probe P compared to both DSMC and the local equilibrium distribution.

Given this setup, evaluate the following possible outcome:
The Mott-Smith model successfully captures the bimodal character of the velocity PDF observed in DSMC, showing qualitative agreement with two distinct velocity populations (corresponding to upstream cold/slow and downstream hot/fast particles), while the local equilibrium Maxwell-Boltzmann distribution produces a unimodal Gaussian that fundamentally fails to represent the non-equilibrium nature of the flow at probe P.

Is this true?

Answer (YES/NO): YES